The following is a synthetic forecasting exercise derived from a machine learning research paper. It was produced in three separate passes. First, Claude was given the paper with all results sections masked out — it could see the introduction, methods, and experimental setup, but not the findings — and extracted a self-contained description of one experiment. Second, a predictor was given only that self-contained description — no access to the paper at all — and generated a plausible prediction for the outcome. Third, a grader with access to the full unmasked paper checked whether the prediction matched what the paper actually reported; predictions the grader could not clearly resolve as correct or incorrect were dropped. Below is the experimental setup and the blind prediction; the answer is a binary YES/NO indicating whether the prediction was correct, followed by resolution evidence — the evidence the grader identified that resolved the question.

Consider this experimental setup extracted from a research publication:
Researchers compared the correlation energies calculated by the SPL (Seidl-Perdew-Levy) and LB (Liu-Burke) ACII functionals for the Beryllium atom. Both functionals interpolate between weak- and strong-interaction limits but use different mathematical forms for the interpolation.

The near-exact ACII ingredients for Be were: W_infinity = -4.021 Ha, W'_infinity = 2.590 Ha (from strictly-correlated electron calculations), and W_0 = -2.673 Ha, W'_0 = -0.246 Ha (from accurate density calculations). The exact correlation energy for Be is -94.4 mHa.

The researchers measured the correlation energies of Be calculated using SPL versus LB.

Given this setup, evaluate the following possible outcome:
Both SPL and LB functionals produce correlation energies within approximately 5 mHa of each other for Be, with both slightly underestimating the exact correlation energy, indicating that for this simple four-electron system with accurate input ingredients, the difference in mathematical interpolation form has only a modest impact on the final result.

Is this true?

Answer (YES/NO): NO